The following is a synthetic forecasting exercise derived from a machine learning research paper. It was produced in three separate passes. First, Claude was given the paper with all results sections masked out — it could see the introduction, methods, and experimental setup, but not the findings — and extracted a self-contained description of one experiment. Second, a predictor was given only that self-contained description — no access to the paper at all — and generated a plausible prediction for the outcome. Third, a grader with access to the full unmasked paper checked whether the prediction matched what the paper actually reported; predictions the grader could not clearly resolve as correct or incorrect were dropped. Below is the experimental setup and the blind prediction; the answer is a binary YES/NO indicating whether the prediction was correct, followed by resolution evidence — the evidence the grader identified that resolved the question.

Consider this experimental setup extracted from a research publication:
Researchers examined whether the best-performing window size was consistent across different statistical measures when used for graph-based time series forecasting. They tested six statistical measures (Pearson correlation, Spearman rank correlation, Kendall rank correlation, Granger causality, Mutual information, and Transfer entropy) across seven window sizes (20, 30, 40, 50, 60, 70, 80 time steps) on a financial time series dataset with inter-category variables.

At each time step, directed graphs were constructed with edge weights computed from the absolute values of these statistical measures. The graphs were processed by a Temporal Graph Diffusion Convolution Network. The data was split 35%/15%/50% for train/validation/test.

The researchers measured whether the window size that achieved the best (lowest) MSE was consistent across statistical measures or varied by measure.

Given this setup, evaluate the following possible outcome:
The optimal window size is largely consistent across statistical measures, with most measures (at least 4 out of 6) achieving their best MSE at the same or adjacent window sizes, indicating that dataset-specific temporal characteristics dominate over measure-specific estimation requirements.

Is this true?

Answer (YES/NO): NO